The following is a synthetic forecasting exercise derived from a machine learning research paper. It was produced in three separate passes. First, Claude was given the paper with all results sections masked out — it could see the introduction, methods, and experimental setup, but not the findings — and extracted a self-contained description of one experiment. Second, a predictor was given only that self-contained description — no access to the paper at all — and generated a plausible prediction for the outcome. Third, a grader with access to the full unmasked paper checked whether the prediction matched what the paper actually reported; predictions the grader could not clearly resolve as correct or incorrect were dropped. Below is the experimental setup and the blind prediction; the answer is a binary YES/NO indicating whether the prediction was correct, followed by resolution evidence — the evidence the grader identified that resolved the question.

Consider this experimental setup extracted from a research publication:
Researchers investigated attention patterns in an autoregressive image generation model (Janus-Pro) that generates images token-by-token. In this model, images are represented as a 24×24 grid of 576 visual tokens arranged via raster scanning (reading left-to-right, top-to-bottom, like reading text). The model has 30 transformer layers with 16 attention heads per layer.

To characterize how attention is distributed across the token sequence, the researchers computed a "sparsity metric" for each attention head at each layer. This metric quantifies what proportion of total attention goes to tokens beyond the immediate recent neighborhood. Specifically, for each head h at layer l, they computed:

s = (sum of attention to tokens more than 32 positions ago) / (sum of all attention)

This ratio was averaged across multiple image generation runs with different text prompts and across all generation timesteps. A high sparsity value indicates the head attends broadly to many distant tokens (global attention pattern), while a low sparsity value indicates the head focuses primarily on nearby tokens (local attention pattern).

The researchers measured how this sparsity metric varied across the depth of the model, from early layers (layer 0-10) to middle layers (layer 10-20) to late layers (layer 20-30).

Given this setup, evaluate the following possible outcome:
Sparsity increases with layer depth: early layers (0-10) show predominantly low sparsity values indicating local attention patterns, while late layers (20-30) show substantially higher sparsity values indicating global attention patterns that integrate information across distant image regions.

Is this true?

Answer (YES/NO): NO